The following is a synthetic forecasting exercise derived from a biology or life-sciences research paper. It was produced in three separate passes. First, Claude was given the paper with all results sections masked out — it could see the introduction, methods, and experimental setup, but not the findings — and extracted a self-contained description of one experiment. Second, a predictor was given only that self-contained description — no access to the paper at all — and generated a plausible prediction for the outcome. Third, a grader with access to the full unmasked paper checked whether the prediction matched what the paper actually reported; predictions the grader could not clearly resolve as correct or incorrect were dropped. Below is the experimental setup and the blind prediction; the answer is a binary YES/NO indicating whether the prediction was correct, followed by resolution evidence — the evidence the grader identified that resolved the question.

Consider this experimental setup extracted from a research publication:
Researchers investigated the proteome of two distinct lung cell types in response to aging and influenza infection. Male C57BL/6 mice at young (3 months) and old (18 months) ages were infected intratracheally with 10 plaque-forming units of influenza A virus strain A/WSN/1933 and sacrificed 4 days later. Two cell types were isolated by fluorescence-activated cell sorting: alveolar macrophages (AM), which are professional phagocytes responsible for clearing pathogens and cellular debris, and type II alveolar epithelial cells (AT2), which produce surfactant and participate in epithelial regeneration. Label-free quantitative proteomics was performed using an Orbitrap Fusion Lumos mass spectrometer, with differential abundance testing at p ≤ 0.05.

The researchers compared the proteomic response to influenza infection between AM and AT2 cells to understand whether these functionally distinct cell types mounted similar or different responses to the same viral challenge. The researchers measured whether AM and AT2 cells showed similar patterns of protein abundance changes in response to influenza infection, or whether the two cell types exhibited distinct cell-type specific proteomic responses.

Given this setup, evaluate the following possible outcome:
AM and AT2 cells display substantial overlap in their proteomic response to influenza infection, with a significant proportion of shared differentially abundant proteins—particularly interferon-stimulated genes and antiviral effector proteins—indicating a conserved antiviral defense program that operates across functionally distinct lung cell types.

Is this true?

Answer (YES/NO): NO